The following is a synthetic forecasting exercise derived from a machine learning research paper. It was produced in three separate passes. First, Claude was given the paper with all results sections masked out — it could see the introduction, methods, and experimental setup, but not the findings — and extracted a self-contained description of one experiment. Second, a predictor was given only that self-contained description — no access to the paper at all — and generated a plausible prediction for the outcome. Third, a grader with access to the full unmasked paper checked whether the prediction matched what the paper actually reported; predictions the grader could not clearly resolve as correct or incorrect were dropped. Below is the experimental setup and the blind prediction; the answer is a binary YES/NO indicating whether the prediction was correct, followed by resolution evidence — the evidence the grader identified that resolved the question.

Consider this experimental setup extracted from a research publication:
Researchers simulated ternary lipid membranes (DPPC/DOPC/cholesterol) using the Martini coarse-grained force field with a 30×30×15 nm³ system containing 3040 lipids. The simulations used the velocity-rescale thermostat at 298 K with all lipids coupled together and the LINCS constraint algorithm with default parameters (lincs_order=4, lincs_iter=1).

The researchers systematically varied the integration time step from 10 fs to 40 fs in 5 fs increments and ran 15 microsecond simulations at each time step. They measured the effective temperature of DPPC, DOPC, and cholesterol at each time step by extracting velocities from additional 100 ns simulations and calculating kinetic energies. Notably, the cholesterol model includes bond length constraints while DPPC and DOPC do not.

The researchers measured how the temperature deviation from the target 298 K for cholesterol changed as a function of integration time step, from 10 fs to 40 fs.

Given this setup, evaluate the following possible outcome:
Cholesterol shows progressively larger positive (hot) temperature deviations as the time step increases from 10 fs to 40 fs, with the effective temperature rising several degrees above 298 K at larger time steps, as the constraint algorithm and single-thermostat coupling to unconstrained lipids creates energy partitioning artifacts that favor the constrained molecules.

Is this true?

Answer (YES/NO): NO